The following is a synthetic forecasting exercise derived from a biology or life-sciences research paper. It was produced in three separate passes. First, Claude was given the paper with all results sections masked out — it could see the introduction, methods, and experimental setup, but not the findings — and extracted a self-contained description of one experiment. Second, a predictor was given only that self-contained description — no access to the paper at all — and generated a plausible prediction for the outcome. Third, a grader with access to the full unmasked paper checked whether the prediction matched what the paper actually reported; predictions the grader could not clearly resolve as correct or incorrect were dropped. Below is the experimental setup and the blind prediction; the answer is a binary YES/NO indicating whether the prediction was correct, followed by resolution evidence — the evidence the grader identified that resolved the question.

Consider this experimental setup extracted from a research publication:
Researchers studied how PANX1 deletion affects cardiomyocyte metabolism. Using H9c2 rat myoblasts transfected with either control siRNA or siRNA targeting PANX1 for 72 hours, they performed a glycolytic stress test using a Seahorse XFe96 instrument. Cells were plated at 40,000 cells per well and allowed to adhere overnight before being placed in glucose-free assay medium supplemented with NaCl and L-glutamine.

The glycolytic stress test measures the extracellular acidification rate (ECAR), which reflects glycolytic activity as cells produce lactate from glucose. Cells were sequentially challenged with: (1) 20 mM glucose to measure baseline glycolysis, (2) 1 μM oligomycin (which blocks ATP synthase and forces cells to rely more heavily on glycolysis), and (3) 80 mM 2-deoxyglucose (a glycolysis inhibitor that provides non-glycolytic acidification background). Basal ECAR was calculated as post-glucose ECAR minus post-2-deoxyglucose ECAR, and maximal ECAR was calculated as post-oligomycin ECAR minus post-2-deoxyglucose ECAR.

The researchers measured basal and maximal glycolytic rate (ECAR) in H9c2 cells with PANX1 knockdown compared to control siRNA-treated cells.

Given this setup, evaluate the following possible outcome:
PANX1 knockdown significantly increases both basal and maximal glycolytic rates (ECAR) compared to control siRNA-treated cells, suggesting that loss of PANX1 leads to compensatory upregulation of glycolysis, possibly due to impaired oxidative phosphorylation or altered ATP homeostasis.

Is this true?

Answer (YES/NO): YES